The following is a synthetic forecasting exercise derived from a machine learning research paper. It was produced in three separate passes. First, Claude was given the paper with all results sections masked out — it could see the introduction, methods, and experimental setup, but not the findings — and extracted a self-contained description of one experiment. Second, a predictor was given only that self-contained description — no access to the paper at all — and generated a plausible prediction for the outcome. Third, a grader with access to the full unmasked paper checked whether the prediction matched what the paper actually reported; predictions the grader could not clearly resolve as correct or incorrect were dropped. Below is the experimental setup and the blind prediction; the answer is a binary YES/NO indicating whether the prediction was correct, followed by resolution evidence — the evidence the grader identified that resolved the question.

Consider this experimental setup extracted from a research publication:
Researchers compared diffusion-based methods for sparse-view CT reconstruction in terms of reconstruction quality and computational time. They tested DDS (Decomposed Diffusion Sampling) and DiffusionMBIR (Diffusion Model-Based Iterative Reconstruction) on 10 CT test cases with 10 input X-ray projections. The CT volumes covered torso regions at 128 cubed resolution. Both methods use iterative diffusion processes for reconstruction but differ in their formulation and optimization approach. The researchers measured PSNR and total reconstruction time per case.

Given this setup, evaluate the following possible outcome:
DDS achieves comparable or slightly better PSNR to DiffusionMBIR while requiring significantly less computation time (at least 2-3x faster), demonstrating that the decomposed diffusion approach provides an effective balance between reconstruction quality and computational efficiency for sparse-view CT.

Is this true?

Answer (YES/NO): NO